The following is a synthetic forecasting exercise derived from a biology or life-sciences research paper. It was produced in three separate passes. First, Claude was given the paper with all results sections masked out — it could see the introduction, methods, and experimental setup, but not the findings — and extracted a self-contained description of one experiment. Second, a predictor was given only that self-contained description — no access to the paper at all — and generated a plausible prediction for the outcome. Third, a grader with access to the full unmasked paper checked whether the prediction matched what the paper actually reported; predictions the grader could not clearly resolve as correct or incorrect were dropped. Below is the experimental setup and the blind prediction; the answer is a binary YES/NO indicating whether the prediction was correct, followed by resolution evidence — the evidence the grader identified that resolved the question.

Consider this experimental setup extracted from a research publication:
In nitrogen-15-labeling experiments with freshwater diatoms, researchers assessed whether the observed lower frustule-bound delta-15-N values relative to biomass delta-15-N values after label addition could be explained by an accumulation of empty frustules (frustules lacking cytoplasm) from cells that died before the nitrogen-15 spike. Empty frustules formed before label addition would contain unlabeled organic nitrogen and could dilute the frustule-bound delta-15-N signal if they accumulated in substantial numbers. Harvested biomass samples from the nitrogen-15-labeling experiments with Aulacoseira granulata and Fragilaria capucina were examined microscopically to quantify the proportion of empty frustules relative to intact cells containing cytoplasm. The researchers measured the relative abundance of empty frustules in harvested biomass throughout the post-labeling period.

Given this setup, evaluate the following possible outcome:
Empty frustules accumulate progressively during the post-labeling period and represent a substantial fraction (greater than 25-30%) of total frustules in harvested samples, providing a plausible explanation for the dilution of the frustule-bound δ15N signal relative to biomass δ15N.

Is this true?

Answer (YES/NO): NO